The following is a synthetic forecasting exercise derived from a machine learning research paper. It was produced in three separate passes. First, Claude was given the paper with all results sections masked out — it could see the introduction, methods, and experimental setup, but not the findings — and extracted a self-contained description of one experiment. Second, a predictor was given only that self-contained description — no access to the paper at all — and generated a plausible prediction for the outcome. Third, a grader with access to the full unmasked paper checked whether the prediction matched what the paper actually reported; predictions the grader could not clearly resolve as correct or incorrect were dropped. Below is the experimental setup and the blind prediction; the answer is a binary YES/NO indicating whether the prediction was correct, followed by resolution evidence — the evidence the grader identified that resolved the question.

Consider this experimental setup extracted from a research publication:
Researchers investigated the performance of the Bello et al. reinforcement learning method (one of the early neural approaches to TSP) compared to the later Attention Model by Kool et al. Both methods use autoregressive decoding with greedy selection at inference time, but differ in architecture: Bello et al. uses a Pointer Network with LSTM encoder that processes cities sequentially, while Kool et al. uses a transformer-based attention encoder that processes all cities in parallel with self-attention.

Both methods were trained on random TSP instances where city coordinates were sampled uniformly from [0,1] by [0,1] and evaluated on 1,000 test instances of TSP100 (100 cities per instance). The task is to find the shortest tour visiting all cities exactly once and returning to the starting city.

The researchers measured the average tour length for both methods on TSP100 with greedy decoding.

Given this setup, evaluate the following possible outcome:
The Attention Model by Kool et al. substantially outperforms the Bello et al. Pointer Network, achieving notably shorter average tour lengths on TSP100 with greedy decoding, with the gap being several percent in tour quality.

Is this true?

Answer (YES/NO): YES